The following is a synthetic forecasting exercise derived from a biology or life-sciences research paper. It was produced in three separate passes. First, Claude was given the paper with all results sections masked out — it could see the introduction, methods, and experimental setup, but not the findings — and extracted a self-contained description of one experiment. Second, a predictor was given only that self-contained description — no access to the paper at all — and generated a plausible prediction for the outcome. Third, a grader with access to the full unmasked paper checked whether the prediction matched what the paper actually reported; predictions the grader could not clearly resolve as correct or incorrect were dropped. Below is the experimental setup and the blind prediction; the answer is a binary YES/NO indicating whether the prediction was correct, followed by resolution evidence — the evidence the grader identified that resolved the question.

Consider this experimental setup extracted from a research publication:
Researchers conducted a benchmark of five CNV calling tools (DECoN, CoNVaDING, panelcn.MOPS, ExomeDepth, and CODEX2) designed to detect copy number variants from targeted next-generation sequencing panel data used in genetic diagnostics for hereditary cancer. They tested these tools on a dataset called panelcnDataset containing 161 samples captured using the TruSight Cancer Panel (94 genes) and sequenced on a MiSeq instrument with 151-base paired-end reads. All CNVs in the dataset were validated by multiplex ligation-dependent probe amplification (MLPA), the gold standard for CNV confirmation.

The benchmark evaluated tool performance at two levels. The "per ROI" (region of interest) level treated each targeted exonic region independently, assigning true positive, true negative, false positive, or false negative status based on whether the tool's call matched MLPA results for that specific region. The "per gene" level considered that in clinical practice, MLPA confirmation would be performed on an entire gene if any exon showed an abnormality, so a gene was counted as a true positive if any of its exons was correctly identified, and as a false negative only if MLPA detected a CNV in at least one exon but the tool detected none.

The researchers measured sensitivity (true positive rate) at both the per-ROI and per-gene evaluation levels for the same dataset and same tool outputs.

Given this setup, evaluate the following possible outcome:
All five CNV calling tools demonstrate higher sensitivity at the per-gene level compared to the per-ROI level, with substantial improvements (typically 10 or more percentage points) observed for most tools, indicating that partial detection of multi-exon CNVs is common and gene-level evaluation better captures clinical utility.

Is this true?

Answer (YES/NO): NO